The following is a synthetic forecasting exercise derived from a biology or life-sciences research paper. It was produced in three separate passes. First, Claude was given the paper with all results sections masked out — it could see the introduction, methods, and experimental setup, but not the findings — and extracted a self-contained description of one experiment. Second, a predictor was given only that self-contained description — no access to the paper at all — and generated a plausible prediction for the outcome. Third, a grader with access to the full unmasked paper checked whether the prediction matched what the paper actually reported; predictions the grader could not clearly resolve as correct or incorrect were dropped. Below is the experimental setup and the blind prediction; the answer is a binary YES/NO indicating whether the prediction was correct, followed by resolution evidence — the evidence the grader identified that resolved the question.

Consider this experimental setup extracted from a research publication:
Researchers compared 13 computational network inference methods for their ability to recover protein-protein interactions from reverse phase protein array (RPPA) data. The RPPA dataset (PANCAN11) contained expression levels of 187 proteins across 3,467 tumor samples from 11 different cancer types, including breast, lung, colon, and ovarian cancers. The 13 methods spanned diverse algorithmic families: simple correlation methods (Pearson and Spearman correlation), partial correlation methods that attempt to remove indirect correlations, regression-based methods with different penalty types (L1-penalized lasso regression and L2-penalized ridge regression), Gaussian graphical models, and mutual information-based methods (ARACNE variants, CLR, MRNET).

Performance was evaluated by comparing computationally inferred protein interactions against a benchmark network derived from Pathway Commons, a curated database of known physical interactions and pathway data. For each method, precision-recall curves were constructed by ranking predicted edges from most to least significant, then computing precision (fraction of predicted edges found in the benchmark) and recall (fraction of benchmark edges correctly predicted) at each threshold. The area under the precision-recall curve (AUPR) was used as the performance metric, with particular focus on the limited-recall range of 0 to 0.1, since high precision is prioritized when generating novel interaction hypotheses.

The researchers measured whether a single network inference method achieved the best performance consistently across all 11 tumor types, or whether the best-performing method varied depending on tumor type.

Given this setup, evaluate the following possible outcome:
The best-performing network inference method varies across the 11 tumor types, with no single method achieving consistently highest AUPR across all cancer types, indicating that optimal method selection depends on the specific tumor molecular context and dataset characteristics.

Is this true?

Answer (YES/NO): YES